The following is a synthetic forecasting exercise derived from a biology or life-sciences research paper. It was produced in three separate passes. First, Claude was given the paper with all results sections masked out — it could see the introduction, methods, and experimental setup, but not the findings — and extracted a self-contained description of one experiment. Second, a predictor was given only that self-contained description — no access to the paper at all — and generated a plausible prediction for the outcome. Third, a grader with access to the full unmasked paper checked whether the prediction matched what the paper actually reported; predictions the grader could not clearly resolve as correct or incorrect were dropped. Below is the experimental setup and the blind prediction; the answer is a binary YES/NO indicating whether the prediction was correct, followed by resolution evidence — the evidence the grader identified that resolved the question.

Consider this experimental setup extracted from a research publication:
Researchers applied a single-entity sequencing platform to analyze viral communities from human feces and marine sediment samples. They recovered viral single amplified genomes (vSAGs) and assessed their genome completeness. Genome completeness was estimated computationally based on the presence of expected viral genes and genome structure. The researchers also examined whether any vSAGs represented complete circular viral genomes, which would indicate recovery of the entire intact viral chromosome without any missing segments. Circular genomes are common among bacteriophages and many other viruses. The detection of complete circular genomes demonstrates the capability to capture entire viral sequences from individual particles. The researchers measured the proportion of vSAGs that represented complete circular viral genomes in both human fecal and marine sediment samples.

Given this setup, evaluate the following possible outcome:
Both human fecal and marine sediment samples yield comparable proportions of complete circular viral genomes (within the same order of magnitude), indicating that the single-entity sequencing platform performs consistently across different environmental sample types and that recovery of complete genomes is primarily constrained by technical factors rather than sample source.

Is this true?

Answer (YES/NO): YES